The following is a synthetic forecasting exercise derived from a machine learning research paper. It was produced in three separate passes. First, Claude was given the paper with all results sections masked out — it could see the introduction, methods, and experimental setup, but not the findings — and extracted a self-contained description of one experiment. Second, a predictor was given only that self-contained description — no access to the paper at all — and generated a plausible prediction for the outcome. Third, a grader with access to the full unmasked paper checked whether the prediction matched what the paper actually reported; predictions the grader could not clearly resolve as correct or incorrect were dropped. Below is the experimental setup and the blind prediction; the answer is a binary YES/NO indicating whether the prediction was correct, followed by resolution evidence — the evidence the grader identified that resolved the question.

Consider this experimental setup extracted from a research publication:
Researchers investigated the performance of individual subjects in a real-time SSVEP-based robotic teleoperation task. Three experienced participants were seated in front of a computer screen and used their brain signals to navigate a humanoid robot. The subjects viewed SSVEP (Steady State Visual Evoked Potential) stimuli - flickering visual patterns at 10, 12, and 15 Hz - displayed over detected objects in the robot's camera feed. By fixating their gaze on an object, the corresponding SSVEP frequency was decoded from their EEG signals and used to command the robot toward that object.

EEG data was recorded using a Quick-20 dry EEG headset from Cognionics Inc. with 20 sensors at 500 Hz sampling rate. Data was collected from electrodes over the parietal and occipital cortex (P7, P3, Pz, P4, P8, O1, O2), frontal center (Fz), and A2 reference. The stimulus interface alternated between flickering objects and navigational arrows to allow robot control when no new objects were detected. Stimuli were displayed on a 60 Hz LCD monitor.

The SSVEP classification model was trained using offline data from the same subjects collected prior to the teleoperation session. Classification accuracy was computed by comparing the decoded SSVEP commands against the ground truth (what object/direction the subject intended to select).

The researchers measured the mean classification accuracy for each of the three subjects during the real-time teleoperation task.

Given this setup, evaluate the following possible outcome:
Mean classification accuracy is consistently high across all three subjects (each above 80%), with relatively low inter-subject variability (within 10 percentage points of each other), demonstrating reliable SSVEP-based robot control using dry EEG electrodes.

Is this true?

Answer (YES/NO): NO